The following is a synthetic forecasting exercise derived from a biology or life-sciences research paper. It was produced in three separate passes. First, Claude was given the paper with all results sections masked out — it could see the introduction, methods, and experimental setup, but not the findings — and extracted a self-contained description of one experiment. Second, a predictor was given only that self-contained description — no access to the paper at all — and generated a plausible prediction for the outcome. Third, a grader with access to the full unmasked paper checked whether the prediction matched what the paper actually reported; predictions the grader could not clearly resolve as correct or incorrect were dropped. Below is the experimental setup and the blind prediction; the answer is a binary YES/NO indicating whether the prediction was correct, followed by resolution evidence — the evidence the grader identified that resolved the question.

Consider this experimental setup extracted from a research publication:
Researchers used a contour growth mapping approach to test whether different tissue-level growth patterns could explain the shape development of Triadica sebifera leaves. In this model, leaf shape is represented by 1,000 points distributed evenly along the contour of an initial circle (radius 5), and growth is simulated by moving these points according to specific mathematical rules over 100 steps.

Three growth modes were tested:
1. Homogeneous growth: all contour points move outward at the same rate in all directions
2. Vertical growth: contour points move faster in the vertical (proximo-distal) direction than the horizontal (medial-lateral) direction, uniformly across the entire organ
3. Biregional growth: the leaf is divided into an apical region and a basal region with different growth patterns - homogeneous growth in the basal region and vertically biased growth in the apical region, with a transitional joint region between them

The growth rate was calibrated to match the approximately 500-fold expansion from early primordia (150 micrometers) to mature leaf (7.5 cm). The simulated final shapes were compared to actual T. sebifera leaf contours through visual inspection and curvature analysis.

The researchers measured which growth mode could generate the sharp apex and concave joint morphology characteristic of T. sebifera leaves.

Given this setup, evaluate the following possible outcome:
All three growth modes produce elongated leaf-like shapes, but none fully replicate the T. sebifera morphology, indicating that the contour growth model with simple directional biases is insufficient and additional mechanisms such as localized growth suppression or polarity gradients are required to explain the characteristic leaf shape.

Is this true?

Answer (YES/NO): NO